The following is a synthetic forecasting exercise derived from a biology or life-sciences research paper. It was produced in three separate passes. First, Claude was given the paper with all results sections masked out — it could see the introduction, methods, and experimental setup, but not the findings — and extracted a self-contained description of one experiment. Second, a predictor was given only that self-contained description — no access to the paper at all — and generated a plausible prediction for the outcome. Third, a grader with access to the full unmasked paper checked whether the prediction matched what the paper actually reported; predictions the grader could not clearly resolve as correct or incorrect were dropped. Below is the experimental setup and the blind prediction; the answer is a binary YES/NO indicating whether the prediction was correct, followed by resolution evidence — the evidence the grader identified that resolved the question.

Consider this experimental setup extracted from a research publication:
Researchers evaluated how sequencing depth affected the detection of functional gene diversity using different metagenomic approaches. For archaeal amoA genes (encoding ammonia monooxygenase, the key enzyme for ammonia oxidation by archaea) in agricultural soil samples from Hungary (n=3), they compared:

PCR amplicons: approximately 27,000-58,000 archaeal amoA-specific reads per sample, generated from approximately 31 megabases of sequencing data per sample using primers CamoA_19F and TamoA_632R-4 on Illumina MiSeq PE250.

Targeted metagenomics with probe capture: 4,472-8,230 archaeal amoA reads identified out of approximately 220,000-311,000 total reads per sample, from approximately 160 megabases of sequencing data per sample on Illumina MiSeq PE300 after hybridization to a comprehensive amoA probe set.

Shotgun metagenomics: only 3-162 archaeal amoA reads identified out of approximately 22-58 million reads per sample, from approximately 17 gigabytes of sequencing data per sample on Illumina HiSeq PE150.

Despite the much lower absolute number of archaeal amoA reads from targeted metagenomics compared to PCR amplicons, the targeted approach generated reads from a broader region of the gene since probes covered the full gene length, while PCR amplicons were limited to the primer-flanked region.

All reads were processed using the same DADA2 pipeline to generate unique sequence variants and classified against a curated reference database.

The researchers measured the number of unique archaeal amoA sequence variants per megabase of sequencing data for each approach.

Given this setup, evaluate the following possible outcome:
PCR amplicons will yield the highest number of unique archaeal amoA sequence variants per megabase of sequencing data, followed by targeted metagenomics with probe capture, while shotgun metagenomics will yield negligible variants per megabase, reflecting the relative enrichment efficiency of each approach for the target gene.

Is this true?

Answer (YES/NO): YES